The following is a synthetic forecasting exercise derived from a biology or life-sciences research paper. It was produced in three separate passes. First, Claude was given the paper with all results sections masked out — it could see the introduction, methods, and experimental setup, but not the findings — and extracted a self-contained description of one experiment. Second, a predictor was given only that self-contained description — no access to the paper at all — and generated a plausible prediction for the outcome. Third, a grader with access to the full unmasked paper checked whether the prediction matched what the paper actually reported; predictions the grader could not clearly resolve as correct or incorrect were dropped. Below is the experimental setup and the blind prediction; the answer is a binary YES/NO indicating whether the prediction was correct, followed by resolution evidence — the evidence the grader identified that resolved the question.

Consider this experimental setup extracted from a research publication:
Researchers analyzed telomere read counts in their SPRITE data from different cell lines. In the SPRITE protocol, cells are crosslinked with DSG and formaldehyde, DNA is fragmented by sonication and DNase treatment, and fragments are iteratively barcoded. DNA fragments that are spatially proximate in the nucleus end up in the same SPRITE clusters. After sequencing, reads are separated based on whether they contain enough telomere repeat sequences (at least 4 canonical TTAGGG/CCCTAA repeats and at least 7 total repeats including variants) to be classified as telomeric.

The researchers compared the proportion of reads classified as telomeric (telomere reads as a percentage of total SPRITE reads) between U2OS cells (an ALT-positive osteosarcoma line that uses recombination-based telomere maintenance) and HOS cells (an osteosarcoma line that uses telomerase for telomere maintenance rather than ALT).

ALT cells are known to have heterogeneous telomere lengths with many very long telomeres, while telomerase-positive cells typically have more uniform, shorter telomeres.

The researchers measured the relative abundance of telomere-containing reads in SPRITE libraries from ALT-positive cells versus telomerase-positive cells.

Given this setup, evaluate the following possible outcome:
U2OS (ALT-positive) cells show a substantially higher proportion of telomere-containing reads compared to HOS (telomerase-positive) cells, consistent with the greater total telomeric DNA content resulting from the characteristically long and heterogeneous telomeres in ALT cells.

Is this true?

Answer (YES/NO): YES